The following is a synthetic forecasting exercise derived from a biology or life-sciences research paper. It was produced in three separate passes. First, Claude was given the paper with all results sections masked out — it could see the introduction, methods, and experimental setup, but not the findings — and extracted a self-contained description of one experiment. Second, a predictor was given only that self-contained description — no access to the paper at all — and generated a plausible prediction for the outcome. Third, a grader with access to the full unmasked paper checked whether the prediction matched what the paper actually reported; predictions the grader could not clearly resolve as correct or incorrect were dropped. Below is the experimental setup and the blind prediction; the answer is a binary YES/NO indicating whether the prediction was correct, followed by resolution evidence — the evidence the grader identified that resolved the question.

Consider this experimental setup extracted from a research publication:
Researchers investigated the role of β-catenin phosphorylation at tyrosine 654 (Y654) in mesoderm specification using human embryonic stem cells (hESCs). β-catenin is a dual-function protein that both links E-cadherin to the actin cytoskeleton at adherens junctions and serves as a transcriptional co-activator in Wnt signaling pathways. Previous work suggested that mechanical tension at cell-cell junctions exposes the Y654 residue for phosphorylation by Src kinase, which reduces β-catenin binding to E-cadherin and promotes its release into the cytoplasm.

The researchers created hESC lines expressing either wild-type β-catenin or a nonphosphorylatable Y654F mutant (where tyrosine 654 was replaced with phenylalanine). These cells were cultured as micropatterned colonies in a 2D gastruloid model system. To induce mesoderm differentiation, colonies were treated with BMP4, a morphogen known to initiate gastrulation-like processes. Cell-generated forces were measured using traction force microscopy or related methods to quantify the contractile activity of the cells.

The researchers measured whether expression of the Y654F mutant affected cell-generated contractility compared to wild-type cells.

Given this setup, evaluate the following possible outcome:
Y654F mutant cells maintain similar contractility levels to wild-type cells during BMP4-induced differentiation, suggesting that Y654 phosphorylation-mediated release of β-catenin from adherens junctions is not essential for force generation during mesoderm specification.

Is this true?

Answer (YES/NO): YES